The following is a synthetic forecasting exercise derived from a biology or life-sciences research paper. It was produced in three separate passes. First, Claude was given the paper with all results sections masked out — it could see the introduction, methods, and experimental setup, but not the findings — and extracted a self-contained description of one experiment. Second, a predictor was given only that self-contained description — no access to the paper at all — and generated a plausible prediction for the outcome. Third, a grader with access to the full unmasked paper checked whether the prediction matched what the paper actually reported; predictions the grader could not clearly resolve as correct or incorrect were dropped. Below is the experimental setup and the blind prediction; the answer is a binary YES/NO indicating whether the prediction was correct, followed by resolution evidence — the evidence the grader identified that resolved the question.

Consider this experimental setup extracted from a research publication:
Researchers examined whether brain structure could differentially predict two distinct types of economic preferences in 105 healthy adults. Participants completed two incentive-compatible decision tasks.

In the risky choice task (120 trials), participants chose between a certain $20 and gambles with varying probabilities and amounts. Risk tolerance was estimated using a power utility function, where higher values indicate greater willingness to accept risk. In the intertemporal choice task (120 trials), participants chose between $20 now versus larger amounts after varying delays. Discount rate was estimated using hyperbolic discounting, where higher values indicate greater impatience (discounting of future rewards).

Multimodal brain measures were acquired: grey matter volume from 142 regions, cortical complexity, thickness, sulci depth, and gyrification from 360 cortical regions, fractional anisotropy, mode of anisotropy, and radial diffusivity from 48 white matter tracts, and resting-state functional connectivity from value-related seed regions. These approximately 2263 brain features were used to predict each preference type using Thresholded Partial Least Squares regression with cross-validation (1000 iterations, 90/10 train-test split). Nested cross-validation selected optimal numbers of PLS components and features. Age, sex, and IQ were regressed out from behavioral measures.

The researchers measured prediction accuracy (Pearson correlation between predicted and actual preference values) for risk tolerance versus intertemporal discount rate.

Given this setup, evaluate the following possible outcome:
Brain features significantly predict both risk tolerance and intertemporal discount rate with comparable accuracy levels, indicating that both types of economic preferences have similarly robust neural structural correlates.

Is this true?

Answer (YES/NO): YES